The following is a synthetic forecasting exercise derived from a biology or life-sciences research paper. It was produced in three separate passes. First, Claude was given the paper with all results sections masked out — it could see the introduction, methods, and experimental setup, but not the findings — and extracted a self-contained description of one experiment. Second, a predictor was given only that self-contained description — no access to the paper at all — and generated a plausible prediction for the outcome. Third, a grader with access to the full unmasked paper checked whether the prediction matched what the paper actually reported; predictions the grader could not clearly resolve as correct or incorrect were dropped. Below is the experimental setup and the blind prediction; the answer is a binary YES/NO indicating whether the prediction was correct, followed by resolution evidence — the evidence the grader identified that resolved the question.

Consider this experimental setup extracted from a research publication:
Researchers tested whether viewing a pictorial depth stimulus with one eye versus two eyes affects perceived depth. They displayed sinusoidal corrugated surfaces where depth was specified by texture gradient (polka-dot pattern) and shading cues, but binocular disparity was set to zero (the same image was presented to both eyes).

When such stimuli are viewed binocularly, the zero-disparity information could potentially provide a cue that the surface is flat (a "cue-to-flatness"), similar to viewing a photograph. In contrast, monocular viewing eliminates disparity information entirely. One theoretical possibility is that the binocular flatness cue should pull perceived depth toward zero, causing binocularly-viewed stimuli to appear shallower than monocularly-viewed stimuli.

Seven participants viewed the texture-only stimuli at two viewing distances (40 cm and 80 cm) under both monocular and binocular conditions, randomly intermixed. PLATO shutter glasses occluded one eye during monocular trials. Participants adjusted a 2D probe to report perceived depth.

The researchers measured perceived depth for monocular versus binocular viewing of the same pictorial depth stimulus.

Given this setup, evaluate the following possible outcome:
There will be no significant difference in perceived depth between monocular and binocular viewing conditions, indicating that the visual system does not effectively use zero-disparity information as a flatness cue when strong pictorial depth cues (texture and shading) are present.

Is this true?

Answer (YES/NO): YES